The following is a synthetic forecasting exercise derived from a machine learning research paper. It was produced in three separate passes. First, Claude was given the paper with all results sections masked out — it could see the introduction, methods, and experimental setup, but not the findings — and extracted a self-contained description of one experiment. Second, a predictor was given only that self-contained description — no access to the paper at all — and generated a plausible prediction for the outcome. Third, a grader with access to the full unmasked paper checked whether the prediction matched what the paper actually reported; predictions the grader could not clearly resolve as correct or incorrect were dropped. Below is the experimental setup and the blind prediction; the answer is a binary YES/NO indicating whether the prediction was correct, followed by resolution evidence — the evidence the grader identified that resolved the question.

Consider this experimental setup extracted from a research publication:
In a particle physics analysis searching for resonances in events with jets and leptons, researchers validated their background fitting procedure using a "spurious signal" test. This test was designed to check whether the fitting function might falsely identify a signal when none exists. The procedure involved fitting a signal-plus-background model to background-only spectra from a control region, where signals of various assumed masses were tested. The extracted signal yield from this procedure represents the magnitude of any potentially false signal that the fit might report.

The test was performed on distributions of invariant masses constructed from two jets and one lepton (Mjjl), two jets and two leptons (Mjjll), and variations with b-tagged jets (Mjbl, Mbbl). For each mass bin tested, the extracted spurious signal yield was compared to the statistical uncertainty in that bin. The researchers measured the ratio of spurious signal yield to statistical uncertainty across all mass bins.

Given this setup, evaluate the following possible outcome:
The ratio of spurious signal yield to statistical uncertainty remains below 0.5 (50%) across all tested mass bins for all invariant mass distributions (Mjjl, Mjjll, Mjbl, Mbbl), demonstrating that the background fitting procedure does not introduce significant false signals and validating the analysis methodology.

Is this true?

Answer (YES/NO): YES